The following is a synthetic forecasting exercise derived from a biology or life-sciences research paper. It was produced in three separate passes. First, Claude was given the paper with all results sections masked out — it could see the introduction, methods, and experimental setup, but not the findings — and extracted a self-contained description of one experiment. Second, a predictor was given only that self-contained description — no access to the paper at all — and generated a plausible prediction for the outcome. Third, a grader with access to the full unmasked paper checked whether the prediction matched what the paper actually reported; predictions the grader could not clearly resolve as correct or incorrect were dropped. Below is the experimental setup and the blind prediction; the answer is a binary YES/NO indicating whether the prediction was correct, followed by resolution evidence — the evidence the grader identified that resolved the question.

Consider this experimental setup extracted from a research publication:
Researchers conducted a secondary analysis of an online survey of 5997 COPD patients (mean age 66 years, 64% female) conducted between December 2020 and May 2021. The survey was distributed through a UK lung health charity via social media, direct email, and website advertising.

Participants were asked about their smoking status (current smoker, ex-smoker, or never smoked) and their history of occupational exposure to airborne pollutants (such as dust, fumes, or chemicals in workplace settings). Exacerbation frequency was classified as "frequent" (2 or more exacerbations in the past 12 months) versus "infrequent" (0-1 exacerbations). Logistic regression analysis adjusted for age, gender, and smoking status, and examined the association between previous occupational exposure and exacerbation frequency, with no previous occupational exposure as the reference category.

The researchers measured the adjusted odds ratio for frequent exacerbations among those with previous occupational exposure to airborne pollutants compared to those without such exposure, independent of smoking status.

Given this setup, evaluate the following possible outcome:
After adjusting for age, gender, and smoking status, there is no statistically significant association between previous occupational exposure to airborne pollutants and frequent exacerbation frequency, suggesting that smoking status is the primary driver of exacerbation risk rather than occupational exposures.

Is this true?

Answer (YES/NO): NO